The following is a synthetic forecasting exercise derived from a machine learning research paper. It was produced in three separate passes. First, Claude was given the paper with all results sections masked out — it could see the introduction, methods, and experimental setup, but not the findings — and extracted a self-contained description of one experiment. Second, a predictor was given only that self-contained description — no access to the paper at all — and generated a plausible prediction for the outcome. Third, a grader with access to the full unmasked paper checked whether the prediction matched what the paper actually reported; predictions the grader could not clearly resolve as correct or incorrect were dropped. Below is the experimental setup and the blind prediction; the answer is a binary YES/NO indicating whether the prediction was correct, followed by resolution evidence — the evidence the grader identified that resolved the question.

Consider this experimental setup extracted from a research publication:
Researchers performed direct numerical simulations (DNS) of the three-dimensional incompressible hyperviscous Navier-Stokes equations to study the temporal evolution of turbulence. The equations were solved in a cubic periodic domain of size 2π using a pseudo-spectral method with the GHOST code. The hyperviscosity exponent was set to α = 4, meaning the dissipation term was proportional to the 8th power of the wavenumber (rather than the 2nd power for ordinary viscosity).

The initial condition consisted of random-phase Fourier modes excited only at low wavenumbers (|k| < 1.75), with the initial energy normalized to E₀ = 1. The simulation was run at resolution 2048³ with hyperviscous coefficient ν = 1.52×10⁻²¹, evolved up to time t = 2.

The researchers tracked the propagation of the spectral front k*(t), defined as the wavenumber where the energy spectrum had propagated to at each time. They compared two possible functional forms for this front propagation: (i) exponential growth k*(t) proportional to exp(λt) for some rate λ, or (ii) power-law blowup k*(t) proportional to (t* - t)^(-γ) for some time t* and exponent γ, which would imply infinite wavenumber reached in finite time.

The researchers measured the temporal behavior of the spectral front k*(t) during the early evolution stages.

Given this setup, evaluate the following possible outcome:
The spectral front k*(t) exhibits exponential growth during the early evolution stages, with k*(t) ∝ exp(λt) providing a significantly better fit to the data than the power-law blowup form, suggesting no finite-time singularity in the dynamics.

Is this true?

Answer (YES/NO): YES